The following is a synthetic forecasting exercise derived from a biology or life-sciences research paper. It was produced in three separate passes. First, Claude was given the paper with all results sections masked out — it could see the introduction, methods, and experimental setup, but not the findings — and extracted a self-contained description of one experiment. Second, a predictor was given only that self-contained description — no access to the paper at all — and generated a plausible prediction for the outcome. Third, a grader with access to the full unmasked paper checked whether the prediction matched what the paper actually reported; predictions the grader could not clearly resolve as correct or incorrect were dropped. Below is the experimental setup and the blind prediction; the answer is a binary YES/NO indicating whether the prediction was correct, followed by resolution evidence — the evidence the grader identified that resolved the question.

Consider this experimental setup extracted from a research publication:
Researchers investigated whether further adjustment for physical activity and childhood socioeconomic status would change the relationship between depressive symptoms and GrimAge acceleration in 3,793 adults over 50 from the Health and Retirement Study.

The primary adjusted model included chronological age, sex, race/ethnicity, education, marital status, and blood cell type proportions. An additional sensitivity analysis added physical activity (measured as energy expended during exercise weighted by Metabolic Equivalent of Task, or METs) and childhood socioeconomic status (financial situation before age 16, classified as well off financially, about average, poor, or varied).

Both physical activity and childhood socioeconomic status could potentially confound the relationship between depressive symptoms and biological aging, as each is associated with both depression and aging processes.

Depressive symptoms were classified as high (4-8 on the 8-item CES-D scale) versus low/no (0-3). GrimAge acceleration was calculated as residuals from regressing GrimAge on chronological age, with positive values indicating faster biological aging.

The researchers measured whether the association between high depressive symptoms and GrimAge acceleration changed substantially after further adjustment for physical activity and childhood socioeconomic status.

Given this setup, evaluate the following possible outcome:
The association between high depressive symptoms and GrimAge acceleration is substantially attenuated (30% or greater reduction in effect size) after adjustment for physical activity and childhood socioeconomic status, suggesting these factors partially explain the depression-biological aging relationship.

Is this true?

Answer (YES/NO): YES